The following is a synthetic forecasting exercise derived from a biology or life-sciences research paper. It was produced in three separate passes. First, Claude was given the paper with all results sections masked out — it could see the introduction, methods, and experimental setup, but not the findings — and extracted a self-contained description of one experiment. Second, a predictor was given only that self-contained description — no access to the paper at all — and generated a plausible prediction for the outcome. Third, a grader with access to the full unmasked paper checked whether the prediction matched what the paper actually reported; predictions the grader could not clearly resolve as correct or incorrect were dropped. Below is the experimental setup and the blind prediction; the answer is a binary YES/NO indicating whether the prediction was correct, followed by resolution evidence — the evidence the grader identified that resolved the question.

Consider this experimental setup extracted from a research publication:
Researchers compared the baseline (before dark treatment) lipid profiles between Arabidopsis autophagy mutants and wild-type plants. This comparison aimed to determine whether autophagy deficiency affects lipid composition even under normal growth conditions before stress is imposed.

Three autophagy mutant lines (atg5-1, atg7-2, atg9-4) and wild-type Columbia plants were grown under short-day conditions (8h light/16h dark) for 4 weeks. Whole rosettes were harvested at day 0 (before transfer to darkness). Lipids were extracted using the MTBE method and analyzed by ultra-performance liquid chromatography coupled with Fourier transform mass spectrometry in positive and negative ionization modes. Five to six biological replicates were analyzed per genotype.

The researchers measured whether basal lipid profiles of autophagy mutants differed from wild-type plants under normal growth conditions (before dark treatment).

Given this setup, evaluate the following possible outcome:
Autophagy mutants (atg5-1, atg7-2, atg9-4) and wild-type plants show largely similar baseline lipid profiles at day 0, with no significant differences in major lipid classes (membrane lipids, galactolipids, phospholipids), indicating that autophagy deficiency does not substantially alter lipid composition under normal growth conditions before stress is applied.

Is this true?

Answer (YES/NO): NO